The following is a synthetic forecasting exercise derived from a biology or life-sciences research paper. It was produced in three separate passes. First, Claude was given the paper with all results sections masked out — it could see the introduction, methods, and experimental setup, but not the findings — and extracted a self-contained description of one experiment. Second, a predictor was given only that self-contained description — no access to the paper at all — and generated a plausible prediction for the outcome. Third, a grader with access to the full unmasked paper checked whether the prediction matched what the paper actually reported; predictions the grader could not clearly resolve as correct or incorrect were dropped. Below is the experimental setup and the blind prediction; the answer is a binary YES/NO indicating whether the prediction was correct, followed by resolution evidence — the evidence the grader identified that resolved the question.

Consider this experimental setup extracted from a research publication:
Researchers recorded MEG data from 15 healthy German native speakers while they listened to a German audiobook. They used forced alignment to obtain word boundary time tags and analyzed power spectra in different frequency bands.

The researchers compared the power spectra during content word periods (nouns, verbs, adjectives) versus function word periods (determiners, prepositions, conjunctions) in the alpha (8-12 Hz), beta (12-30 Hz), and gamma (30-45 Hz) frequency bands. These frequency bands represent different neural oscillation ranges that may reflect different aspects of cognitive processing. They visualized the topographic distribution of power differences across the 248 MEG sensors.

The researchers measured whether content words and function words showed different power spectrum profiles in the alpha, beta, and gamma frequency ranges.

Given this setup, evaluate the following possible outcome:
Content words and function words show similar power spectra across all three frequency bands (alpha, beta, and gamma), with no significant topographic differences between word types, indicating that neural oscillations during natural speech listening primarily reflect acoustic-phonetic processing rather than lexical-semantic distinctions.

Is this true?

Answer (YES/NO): NO